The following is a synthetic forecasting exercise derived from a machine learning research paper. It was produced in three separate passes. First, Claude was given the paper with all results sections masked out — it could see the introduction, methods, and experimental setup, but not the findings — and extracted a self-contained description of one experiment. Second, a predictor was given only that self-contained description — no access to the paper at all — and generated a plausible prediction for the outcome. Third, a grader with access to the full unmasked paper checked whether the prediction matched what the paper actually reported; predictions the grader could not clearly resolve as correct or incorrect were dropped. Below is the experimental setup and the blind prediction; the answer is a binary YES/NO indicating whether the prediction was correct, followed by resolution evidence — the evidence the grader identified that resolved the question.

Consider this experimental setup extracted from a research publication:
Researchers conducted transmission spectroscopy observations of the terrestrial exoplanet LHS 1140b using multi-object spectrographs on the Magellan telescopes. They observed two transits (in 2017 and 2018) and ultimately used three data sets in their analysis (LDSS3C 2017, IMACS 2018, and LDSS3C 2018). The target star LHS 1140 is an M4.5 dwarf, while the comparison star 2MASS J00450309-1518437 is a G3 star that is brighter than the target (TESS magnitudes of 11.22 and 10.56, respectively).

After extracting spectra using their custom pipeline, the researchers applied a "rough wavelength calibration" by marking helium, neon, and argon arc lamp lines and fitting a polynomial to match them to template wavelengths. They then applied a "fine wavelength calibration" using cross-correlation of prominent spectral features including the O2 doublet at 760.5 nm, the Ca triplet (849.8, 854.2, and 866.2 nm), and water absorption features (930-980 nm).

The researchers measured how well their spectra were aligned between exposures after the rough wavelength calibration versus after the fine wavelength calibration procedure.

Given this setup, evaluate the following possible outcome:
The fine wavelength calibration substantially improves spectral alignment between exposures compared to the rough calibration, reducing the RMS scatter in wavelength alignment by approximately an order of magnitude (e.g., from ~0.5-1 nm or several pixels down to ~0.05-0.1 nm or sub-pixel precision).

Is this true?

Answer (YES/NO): NO